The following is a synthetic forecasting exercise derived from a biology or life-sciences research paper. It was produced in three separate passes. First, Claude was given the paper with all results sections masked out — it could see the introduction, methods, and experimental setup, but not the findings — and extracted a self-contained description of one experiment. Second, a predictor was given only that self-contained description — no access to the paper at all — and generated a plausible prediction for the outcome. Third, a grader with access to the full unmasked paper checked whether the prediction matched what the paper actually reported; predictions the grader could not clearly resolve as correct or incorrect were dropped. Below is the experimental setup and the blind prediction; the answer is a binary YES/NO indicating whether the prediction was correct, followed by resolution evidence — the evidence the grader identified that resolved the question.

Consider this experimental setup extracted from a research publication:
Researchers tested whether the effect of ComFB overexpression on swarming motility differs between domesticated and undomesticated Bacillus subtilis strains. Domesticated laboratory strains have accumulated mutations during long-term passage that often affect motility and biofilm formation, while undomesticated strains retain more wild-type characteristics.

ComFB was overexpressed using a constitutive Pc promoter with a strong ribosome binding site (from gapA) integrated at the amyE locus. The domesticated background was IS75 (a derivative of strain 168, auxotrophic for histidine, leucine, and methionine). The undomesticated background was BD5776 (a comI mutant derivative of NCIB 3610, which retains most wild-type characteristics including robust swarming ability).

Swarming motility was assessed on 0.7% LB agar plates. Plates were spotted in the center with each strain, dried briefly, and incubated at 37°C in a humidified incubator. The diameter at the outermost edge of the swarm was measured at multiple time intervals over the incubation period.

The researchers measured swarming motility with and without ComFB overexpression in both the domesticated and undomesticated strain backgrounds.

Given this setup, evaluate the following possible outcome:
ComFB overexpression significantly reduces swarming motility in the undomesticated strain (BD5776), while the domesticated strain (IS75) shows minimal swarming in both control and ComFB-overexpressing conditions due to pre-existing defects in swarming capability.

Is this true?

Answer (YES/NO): YES